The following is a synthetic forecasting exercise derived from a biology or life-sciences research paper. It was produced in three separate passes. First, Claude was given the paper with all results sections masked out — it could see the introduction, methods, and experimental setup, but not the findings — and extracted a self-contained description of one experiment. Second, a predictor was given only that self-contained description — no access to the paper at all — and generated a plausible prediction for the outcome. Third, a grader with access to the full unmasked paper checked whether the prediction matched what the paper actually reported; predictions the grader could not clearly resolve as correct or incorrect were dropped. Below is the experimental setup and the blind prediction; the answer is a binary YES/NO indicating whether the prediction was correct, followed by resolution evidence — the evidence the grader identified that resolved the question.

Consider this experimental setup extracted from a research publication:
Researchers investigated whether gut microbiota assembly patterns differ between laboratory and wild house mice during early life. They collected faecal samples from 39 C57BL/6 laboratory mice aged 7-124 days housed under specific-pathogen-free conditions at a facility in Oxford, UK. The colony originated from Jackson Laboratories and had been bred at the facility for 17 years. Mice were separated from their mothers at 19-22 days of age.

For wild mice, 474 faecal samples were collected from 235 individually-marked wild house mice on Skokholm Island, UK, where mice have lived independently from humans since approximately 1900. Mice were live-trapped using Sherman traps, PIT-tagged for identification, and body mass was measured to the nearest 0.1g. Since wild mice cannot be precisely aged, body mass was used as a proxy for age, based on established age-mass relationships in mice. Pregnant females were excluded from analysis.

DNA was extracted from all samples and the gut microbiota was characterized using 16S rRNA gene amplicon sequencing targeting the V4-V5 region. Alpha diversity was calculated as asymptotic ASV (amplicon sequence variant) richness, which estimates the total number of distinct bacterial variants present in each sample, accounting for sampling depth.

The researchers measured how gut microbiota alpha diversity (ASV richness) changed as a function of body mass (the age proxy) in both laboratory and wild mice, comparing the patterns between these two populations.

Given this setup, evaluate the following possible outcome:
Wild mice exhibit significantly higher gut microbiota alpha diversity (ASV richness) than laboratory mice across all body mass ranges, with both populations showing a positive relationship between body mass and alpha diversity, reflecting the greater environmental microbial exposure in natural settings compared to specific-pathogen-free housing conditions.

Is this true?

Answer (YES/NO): YES